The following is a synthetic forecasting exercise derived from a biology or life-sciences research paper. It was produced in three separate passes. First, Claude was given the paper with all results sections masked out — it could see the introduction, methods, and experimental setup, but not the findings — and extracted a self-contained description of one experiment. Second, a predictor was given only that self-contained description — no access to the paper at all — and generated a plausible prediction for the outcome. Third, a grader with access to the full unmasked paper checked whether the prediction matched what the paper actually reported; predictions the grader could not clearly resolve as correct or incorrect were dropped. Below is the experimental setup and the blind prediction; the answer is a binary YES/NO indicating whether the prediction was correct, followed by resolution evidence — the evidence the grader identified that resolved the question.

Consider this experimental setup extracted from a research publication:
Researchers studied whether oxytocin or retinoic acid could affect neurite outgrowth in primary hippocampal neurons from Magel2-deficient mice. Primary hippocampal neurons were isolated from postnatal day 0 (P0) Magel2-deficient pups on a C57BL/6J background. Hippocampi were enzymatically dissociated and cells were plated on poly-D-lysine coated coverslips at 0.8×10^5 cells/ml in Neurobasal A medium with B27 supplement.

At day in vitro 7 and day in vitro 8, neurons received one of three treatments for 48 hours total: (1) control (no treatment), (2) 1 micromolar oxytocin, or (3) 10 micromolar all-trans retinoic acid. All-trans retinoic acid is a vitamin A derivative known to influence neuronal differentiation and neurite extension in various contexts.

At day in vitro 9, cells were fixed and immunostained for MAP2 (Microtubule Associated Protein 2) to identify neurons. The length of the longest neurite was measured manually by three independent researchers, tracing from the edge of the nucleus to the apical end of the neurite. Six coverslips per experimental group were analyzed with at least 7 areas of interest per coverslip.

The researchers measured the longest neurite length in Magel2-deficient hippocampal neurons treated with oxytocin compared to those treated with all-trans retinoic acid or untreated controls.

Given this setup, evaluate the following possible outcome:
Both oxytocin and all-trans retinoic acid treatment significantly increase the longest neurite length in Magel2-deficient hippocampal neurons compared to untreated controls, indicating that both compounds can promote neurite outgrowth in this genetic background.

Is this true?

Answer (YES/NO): NO